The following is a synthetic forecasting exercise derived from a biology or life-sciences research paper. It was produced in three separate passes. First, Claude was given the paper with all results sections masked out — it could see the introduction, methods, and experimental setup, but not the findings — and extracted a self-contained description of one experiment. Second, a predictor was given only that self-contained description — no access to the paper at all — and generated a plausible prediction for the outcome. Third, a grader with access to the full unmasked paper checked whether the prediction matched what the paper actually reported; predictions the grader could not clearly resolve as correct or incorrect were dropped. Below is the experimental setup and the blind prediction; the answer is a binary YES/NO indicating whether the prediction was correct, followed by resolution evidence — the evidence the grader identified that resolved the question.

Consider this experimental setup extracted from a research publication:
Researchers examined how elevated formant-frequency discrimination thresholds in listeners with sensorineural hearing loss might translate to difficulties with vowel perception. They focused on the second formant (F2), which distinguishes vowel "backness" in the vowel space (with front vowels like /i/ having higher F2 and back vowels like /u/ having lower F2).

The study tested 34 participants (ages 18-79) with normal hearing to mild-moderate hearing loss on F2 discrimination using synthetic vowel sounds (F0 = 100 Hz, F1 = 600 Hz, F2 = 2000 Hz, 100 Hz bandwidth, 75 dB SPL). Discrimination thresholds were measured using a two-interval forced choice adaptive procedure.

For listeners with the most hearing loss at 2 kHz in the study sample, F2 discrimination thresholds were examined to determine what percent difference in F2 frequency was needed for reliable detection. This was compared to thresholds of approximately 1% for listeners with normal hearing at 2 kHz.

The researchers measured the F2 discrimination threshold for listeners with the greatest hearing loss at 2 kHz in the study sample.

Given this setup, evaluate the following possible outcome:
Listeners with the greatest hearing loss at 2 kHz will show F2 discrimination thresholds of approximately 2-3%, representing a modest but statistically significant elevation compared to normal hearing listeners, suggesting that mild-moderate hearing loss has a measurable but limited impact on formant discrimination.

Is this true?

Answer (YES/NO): NO